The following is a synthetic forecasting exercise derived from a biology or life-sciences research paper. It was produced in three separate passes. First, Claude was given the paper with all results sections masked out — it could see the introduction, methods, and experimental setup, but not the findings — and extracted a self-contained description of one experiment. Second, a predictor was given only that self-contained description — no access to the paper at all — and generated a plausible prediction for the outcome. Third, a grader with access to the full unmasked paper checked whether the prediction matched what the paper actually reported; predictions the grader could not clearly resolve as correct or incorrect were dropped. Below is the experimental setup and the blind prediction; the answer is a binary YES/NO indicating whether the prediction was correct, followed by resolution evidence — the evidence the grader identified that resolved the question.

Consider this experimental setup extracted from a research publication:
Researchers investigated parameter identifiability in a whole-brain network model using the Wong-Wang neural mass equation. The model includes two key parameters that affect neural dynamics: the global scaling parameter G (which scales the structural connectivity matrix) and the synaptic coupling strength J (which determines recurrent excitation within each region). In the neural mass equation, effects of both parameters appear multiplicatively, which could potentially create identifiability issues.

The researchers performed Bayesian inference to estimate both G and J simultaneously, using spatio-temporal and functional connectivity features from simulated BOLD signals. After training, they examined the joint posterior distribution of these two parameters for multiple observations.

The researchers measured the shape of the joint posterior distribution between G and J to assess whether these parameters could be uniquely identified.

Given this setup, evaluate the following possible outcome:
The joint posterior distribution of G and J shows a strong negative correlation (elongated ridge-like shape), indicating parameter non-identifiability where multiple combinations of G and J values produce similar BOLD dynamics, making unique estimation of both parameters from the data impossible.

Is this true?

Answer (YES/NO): NO